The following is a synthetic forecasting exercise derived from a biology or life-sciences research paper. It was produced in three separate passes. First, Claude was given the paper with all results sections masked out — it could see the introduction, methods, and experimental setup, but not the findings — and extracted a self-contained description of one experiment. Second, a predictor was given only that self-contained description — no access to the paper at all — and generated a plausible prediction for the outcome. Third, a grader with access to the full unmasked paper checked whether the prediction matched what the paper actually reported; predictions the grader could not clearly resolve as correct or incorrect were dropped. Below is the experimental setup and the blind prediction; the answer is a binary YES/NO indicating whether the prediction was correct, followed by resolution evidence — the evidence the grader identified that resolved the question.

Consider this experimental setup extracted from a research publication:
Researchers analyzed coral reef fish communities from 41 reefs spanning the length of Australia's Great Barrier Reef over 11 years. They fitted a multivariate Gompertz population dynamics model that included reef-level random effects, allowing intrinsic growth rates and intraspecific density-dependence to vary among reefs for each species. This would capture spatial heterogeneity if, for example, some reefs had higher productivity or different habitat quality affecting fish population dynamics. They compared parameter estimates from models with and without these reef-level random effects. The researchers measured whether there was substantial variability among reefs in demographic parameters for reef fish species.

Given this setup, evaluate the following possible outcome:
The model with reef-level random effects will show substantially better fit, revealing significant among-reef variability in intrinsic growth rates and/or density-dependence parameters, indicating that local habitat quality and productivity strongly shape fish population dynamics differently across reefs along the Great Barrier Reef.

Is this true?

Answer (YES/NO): NO